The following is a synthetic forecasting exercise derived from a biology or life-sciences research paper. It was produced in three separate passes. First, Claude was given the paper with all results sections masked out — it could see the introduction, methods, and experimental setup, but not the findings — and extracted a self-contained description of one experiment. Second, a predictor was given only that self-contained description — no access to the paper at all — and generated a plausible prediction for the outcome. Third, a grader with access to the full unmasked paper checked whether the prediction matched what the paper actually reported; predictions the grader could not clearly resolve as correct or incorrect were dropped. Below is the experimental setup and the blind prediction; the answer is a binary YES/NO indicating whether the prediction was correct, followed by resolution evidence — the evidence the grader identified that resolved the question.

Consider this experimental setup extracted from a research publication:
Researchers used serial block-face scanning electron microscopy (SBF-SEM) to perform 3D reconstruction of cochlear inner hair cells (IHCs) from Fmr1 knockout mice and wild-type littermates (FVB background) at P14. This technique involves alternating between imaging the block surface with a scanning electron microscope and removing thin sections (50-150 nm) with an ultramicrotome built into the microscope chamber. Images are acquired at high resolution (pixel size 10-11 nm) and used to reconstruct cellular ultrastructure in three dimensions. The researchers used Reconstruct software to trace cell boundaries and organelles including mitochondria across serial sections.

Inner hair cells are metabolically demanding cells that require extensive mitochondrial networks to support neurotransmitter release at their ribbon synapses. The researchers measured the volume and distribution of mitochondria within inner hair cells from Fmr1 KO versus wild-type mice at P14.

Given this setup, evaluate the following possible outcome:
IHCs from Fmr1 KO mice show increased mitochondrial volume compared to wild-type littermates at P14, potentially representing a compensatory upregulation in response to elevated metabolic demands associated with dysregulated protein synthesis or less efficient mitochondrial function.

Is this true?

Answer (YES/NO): NO